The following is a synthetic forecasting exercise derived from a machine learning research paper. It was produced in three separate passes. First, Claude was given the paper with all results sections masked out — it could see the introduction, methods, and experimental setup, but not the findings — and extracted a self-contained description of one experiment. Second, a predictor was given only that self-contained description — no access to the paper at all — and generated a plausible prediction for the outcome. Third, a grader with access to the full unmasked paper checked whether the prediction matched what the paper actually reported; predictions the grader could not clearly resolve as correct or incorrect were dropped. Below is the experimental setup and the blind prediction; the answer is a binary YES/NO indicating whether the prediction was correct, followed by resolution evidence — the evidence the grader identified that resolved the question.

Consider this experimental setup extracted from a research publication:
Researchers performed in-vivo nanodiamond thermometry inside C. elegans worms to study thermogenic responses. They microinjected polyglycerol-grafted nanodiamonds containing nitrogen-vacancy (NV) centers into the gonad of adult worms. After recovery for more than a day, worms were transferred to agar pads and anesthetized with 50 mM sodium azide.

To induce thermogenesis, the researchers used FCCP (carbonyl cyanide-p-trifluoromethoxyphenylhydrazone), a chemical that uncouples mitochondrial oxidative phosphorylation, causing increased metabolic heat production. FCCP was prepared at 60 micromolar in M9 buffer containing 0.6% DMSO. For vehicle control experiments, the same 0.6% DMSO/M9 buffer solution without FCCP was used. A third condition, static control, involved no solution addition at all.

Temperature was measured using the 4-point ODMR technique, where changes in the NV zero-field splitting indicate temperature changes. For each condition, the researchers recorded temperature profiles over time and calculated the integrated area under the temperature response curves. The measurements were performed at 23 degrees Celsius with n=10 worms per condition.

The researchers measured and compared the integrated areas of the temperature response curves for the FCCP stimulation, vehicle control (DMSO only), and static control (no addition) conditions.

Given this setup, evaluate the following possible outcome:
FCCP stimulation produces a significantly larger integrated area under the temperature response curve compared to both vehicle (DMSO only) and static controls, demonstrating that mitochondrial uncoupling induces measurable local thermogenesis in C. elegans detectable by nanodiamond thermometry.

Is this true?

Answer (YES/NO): YES